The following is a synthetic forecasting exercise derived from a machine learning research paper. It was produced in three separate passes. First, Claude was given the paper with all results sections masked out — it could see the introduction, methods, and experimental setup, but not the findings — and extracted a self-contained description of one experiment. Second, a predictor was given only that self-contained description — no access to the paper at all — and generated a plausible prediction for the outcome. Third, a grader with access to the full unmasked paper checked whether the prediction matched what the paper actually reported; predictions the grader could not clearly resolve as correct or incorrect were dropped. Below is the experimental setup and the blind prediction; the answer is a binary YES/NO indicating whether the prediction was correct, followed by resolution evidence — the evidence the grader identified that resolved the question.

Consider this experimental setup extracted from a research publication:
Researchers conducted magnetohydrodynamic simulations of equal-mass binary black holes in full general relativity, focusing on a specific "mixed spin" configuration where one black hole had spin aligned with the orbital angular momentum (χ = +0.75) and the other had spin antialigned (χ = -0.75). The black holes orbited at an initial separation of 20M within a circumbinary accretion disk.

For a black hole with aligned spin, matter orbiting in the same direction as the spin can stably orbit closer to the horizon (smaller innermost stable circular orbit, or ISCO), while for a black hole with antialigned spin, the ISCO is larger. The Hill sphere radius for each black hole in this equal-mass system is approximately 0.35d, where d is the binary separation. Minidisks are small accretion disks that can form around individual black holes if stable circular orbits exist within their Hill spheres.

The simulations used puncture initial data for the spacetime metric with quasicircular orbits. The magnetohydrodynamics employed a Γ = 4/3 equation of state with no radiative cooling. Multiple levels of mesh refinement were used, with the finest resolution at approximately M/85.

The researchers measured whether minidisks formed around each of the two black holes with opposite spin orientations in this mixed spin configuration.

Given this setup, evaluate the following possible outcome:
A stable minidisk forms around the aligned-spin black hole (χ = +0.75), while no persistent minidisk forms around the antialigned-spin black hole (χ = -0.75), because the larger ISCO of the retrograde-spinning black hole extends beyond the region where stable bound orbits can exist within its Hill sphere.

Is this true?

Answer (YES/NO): YES